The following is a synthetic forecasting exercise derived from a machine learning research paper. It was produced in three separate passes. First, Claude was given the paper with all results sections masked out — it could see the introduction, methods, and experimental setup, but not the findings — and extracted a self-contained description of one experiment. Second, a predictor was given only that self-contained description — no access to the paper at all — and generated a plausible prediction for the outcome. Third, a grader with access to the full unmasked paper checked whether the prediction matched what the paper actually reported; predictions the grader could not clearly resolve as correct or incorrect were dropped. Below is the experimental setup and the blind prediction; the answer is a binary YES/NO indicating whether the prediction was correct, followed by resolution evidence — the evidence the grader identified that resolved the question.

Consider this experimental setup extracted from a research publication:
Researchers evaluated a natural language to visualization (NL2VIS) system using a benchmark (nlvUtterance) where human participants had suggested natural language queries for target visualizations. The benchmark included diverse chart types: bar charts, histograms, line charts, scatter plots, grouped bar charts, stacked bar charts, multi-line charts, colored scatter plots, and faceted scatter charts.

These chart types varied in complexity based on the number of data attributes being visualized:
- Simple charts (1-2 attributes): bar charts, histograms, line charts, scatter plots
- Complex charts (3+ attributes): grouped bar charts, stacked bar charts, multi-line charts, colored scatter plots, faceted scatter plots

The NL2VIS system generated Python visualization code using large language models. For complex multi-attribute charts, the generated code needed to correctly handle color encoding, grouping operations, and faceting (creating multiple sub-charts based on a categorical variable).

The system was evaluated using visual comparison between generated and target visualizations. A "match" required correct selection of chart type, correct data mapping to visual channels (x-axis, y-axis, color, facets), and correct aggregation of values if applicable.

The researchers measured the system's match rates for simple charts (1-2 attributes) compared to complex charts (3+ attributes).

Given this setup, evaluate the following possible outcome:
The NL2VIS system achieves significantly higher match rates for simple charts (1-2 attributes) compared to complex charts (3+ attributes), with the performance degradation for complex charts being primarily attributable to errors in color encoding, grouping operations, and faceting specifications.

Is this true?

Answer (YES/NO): YES